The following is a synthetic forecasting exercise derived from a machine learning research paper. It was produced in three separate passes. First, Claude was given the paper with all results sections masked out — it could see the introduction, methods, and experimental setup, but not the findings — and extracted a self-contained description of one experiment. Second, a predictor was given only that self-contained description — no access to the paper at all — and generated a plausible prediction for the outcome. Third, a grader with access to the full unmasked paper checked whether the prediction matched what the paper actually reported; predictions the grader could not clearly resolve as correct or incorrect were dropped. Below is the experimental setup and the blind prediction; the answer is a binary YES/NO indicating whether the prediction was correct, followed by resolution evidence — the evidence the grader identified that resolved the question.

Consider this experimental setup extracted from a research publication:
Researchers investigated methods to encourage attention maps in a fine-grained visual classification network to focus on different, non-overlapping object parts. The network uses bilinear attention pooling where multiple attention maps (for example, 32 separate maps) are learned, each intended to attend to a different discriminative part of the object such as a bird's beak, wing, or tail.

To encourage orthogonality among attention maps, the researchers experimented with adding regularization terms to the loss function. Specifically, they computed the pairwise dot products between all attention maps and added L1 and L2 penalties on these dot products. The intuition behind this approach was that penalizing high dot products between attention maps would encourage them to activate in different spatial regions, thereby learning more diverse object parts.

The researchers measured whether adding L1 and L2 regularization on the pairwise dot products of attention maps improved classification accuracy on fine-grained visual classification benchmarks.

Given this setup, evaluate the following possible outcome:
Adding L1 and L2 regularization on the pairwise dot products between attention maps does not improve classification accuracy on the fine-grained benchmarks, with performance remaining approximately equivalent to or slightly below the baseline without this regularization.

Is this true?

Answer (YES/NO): YES